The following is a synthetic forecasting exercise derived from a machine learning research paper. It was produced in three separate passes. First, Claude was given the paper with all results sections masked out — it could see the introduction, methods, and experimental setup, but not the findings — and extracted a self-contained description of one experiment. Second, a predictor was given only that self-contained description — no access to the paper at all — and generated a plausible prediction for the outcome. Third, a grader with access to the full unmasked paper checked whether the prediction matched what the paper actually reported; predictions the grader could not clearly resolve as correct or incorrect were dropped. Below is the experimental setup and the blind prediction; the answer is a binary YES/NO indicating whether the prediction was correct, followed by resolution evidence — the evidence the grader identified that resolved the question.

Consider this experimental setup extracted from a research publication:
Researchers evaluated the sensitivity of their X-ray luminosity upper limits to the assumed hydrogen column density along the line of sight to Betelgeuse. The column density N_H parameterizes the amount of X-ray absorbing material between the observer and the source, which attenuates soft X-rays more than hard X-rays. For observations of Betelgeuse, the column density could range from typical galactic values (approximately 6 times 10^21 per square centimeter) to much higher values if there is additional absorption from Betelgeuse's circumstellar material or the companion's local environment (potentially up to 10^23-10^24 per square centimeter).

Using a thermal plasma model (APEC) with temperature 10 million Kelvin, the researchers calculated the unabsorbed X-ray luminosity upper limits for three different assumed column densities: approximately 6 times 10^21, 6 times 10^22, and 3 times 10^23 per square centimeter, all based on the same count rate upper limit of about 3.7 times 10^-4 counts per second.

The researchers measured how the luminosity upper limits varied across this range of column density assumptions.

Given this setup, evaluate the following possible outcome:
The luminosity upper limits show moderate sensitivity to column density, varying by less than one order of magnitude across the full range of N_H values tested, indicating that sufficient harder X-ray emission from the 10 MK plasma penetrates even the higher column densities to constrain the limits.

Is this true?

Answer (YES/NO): NO